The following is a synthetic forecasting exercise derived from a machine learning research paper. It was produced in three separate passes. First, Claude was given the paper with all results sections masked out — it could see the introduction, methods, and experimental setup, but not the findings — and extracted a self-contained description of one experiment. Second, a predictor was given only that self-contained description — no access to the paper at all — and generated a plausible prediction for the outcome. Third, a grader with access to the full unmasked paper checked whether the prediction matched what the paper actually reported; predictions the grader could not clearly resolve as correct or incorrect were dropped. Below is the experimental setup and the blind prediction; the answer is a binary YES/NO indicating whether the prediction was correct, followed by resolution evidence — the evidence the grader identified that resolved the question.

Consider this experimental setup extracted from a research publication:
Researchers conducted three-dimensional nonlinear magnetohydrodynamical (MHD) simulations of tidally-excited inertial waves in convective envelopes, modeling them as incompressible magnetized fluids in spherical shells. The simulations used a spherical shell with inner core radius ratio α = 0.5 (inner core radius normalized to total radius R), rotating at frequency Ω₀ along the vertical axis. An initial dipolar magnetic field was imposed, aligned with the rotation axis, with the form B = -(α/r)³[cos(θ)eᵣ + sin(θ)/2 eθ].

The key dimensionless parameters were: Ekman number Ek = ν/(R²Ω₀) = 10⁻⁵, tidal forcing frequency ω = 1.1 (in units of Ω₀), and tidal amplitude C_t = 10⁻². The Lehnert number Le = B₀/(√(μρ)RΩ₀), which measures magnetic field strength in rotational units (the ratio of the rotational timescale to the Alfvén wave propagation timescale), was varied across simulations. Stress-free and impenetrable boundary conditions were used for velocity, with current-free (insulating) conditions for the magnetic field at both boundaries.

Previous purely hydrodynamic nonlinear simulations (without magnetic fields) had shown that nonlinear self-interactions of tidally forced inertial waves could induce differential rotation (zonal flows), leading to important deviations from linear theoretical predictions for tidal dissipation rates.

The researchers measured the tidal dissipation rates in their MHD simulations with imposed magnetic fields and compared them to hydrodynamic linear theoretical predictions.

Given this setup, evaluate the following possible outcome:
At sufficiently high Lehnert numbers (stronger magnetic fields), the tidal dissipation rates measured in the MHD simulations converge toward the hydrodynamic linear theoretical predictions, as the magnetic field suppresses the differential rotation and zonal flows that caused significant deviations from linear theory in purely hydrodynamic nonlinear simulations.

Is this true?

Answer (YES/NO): YES